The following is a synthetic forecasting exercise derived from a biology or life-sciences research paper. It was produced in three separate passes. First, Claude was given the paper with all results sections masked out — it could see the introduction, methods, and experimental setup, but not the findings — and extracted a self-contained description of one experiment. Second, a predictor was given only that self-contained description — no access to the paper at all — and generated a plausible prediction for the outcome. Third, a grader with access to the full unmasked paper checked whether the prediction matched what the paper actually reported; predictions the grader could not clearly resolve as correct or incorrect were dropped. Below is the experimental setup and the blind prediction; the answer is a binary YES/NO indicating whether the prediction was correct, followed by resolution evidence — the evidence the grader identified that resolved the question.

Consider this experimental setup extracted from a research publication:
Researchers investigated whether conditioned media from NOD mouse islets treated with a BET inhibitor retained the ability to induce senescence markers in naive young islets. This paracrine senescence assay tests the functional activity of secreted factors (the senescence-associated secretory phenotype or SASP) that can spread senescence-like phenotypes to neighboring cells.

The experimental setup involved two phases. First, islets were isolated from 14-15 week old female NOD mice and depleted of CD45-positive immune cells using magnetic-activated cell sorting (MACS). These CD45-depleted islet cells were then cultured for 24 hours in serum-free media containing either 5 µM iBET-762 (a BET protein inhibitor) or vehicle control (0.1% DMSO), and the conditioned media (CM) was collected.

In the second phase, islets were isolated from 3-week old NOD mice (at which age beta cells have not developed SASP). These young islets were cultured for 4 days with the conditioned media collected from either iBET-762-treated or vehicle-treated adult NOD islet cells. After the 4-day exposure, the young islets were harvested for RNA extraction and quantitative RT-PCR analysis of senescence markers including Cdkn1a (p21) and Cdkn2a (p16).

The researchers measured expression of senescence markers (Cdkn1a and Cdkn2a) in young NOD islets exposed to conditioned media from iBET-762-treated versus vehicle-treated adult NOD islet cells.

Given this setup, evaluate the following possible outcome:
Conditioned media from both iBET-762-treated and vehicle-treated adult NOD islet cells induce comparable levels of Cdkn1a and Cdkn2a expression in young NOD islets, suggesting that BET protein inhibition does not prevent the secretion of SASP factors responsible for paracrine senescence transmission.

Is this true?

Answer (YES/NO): NO